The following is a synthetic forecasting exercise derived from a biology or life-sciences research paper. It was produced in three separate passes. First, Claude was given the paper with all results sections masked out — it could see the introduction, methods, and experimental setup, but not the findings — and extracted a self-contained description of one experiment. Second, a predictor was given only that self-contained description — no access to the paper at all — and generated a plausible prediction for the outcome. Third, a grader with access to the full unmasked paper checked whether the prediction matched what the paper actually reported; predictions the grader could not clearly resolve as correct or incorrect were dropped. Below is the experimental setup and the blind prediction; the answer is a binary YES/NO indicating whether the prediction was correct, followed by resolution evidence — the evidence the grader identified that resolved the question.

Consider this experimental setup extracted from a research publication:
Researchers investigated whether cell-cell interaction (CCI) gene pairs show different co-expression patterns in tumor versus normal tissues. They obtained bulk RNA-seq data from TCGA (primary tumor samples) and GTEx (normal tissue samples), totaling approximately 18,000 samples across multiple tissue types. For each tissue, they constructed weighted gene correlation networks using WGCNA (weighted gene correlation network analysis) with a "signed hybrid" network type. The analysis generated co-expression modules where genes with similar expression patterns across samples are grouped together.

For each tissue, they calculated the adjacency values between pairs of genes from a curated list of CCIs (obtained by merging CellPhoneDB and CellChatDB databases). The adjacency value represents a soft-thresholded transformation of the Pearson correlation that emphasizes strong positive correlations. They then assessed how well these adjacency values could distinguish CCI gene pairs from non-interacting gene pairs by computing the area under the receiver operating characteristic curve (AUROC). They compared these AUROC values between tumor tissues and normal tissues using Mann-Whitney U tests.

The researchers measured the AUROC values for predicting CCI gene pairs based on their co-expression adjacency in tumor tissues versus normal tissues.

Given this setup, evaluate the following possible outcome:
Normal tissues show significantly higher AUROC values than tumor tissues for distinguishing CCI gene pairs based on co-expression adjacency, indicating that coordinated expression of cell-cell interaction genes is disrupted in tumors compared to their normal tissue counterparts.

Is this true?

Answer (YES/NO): NO